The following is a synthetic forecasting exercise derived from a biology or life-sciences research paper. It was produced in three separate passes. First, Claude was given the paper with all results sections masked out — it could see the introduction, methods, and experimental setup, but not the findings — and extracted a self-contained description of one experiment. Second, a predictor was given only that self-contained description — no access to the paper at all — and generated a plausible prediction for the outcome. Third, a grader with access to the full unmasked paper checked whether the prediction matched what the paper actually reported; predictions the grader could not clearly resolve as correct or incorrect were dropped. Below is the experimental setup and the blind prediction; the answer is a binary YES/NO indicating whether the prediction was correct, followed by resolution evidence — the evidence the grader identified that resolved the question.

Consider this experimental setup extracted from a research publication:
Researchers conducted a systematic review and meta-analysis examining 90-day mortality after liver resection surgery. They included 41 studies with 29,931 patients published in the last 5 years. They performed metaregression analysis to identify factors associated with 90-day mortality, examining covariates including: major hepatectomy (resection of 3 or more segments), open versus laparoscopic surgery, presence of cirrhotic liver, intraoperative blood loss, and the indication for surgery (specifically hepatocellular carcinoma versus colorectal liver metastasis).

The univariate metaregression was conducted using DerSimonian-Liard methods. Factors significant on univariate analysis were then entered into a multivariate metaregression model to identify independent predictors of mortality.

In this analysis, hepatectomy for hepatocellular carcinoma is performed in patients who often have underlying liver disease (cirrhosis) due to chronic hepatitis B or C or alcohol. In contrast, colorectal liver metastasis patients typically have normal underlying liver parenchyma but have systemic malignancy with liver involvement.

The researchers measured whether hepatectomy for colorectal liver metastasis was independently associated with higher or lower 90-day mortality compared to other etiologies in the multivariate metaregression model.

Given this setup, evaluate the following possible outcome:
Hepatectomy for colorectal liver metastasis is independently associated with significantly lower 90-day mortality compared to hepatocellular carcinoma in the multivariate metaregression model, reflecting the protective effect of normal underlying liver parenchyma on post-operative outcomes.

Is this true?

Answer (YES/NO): YES